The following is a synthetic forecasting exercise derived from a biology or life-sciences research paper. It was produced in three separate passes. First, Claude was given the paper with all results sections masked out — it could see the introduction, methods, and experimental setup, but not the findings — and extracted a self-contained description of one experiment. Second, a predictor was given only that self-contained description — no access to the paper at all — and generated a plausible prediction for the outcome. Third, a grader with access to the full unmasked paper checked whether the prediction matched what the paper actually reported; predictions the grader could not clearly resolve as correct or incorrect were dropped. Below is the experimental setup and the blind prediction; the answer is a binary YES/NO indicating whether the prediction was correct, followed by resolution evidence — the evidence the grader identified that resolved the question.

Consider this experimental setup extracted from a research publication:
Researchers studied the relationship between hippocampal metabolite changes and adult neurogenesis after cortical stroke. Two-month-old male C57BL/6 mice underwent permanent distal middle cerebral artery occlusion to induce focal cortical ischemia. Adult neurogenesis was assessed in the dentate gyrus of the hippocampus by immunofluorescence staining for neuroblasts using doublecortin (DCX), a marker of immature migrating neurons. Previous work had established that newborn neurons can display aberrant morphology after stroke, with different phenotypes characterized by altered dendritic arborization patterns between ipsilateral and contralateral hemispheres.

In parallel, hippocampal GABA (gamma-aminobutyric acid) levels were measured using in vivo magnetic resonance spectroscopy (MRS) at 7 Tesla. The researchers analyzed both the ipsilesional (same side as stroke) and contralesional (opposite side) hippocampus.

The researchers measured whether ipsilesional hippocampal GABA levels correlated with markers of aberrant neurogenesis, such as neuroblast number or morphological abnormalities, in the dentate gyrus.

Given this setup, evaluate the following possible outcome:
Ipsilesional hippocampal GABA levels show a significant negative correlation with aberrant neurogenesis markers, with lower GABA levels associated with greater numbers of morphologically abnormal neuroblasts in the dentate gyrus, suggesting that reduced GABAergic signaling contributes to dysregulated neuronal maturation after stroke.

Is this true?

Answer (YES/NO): NO